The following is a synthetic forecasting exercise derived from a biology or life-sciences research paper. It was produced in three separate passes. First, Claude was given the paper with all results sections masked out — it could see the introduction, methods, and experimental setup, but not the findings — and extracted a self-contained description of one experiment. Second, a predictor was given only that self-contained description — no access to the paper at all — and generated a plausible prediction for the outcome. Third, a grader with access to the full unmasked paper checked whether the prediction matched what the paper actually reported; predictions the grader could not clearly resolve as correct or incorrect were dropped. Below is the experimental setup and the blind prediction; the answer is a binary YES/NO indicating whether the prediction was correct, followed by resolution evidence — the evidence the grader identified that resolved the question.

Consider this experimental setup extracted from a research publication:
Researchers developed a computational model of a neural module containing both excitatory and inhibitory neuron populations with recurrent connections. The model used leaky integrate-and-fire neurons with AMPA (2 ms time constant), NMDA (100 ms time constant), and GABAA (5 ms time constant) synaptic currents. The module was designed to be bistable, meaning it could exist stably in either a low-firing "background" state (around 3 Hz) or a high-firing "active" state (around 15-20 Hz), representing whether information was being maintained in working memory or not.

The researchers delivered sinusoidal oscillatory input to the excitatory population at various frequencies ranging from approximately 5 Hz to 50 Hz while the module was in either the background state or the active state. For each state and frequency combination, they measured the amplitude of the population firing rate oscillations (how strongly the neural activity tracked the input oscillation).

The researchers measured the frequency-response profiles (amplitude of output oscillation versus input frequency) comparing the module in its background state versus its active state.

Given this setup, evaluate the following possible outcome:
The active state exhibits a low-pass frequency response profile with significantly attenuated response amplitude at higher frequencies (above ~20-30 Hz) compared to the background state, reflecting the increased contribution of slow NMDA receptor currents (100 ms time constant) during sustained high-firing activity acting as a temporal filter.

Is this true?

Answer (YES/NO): NO